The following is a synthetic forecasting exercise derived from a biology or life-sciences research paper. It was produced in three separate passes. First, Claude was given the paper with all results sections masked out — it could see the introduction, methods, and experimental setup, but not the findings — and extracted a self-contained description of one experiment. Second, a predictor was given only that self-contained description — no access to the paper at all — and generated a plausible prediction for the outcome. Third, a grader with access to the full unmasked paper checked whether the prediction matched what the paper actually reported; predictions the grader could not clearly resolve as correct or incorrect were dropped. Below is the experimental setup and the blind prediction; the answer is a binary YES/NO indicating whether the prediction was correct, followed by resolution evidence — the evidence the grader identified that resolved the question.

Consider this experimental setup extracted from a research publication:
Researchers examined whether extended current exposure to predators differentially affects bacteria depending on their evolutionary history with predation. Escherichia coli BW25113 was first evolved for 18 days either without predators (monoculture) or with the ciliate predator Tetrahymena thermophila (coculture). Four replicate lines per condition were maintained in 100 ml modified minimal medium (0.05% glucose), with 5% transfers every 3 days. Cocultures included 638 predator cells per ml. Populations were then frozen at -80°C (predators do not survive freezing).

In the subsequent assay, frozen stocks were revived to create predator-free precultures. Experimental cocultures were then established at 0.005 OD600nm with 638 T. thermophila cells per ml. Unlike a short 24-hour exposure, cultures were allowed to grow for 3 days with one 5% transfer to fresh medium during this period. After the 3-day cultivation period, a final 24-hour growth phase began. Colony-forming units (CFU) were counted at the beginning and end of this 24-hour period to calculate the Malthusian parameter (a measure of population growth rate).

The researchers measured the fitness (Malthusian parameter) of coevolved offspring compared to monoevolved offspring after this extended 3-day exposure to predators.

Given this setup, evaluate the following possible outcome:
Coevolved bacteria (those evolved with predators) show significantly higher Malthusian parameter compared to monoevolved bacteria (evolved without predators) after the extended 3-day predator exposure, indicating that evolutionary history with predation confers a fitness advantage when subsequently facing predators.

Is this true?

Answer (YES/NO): NO